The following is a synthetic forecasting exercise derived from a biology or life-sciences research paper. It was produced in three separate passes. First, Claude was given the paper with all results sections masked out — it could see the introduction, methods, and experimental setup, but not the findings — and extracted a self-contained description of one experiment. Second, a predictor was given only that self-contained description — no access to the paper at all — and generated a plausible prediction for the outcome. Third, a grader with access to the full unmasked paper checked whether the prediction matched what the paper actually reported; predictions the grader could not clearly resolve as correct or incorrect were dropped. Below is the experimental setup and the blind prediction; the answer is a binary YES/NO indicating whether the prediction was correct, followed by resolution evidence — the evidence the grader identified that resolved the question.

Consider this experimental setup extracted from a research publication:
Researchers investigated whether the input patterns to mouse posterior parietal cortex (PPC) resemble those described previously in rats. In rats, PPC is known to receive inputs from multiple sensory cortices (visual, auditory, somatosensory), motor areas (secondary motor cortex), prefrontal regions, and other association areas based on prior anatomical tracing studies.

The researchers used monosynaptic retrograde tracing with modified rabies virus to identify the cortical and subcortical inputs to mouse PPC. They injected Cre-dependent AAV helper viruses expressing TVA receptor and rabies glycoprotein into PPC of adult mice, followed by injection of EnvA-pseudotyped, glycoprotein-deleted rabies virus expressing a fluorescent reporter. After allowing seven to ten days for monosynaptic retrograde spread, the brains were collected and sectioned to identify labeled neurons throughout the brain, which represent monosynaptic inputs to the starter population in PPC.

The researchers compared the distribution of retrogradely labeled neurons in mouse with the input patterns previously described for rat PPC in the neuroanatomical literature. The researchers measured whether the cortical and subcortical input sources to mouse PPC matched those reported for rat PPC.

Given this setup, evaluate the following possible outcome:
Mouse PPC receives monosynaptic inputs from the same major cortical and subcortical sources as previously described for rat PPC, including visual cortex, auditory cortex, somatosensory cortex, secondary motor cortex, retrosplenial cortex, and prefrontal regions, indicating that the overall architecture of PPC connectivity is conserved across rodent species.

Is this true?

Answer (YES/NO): YES